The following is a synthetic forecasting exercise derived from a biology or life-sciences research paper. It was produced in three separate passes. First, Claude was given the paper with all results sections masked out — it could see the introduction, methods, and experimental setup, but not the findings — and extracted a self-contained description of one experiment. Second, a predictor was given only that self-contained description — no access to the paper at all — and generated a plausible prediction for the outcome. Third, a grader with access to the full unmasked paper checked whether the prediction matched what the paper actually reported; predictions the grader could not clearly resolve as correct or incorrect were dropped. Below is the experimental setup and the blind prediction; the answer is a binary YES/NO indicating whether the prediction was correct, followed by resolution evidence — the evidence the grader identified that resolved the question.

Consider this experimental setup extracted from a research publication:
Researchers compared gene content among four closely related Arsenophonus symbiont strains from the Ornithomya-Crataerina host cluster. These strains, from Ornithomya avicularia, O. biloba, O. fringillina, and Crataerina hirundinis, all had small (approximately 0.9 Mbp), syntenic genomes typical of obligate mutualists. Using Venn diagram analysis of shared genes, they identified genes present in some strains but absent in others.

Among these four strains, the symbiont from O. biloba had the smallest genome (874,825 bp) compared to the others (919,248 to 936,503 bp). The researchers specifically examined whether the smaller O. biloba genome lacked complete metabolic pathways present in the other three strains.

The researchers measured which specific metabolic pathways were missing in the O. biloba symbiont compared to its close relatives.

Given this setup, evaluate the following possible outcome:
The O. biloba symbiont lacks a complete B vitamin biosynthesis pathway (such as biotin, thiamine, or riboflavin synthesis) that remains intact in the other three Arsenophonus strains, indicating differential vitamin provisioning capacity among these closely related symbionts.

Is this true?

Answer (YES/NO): NO